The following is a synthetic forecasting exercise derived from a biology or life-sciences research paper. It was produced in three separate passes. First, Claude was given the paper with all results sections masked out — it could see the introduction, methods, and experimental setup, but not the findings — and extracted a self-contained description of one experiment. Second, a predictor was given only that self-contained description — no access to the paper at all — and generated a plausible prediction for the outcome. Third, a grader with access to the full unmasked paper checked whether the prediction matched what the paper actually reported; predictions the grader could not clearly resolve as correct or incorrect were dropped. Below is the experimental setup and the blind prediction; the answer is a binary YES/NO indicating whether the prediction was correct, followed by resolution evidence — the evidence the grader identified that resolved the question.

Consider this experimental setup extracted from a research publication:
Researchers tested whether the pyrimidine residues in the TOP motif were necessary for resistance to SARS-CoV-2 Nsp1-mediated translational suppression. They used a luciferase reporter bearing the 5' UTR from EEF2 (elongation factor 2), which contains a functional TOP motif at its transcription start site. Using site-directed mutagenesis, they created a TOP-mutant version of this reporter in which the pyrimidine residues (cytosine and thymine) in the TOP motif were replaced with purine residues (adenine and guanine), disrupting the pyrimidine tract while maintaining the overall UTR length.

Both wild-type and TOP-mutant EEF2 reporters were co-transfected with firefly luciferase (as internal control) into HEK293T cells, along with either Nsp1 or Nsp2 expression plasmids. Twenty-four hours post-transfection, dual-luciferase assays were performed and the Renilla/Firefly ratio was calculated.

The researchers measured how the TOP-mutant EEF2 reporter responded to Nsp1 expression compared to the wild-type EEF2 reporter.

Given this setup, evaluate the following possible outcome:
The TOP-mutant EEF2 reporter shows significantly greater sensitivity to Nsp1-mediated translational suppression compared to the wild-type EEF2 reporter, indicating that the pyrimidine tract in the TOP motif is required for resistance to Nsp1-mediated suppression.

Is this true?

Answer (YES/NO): YES